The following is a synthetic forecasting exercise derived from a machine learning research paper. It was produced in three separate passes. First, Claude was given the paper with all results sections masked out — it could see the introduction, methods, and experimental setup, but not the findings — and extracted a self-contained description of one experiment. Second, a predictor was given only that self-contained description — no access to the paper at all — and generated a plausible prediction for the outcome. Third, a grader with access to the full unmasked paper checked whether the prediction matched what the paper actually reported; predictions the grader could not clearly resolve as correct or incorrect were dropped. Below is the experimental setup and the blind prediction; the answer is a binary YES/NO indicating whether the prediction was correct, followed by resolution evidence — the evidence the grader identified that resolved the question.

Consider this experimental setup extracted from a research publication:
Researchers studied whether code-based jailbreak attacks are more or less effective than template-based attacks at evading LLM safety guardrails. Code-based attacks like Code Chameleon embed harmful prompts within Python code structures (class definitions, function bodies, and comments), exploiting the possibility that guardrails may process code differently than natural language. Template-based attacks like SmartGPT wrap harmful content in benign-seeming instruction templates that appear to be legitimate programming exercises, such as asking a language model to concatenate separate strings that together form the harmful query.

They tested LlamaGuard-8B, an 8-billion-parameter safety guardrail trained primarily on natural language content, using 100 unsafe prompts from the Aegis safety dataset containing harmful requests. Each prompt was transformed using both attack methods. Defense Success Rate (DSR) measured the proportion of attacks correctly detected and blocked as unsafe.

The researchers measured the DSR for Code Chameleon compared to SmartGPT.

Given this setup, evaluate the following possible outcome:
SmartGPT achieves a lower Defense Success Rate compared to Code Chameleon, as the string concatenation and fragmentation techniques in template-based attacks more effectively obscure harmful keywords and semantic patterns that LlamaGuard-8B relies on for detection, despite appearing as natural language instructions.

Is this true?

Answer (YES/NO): NO